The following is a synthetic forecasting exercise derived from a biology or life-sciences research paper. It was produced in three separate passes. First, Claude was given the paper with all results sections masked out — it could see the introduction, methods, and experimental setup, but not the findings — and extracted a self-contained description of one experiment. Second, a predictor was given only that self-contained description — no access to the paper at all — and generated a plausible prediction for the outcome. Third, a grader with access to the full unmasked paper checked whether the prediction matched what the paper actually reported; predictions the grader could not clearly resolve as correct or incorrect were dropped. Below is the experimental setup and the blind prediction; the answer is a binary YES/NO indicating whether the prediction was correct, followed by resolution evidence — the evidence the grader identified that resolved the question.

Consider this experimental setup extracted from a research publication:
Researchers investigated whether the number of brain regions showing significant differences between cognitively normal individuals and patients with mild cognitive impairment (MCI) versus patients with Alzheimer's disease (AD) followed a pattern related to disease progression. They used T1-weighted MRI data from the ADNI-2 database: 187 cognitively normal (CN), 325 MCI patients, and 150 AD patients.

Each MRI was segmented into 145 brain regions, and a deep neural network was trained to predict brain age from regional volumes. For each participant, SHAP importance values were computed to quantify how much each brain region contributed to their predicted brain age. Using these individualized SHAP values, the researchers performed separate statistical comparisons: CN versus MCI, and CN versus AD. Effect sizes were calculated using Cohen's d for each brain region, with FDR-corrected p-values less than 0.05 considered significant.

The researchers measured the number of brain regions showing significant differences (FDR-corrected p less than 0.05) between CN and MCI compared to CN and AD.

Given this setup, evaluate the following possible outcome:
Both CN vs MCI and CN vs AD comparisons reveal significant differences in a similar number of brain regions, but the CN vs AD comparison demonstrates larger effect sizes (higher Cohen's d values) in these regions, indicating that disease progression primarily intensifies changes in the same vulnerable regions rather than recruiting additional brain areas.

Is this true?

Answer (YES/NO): NO